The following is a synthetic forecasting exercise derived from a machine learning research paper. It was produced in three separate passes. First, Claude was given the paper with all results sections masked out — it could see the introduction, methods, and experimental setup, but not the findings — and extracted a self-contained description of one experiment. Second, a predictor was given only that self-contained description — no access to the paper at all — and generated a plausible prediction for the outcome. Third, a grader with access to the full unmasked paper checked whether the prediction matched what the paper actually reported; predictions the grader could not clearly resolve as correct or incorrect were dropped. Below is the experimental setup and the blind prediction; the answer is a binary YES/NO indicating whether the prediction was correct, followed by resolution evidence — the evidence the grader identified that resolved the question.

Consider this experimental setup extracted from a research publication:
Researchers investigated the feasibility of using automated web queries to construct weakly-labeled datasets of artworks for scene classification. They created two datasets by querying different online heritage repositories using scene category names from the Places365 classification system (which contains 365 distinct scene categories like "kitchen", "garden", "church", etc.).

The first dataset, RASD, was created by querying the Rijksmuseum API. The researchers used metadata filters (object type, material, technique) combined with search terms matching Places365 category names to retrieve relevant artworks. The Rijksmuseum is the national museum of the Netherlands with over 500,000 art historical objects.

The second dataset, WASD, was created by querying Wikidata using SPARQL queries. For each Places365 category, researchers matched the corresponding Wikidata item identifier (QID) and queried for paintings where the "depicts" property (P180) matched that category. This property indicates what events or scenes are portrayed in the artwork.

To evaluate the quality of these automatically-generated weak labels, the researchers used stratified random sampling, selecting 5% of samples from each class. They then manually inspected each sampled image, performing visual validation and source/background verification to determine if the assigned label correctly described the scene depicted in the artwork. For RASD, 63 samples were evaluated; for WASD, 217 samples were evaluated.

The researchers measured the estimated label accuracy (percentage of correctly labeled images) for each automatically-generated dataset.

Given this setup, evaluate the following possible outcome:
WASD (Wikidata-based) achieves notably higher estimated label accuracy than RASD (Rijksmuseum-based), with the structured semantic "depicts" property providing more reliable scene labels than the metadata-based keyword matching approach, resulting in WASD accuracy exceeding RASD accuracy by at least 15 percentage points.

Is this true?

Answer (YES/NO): YES